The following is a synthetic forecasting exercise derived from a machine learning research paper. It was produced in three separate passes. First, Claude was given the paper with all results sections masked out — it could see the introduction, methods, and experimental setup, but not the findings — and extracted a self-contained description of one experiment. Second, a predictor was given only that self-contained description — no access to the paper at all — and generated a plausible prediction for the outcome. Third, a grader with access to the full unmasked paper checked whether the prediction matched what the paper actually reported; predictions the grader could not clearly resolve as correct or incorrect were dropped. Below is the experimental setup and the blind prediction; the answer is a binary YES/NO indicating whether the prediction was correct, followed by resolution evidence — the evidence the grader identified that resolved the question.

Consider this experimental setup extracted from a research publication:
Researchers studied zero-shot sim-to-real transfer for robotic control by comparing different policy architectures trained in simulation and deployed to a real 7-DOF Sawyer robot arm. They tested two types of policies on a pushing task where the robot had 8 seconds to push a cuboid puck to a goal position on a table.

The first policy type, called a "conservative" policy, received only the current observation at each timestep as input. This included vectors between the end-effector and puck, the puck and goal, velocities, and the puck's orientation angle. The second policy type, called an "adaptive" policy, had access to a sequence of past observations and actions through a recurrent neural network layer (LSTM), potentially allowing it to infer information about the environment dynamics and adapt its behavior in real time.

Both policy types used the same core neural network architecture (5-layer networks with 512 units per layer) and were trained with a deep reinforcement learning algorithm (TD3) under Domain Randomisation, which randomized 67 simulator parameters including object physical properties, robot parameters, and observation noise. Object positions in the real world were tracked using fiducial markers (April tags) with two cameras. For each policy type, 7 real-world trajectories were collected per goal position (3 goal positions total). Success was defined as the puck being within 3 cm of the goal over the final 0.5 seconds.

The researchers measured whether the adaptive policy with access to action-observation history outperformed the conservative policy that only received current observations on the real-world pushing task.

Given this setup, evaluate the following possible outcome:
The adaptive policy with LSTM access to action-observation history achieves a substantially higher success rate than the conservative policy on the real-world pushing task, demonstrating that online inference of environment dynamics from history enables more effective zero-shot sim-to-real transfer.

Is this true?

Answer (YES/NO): NO